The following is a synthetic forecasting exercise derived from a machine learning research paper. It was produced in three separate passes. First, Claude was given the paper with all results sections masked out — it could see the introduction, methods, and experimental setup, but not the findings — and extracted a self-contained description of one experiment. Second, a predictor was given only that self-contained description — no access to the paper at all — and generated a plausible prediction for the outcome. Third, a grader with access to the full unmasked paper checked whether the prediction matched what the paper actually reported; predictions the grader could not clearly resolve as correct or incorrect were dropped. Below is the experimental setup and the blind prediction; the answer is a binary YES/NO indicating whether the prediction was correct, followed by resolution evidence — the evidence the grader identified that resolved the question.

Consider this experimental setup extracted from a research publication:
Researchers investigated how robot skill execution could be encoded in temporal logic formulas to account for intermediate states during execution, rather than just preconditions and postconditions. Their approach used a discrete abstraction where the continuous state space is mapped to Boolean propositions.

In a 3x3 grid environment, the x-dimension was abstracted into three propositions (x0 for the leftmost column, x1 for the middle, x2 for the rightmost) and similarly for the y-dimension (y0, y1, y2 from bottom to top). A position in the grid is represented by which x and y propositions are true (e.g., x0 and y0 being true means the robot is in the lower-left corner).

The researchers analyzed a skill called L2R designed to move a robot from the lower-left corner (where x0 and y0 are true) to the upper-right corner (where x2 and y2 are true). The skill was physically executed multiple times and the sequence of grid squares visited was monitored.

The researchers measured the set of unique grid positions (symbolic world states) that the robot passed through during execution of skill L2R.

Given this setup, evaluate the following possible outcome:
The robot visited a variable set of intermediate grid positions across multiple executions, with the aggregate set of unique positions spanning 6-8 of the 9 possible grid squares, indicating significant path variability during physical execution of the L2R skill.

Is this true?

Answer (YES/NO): NO